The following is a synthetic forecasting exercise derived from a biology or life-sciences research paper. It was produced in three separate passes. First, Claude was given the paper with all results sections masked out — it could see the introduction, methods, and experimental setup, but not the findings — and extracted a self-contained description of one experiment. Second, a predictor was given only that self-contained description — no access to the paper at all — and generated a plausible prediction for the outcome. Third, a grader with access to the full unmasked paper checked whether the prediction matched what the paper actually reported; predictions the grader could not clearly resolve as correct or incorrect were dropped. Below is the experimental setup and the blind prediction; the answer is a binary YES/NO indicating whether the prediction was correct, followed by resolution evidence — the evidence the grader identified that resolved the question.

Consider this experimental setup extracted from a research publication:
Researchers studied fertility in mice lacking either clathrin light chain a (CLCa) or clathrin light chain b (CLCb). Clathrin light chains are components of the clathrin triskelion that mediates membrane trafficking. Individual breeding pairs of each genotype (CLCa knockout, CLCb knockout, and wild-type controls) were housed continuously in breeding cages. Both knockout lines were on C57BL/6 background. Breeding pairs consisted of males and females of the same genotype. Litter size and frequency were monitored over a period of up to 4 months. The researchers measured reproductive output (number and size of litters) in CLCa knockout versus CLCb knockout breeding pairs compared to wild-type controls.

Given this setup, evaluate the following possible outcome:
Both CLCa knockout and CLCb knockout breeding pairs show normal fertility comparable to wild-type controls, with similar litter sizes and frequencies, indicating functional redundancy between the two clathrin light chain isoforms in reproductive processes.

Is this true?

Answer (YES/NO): NO